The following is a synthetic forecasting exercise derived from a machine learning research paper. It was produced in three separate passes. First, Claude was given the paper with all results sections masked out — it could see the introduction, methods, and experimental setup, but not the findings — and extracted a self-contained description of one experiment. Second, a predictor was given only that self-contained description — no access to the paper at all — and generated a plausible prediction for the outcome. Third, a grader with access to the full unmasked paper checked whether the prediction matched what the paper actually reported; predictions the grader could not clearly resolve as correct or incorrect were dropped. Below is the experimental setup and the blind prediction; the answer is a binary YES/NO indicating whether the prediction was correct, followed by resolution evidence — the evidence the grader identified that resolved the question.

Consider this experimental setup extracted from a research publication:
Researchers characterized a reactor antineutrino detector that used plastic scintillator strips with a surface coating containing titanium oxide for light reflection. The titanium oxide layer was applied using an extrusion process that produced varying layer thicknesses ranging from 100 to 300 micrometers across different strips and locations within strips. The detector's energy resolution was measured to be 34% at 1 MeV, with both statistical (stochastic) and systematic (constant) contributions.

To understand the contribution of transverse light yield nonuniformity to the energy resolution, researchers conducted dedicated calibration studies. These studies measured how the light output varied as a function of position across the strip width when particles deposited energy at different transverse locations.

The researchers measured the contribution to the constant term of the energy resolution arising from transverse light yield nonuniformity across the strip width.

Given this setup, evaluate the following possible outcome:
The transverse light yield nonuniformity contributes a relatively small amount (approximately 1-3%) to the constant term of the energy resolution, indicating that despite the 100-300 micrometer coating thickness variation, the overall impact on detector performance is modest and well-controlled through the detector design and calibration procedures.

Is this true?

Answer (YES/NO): NO